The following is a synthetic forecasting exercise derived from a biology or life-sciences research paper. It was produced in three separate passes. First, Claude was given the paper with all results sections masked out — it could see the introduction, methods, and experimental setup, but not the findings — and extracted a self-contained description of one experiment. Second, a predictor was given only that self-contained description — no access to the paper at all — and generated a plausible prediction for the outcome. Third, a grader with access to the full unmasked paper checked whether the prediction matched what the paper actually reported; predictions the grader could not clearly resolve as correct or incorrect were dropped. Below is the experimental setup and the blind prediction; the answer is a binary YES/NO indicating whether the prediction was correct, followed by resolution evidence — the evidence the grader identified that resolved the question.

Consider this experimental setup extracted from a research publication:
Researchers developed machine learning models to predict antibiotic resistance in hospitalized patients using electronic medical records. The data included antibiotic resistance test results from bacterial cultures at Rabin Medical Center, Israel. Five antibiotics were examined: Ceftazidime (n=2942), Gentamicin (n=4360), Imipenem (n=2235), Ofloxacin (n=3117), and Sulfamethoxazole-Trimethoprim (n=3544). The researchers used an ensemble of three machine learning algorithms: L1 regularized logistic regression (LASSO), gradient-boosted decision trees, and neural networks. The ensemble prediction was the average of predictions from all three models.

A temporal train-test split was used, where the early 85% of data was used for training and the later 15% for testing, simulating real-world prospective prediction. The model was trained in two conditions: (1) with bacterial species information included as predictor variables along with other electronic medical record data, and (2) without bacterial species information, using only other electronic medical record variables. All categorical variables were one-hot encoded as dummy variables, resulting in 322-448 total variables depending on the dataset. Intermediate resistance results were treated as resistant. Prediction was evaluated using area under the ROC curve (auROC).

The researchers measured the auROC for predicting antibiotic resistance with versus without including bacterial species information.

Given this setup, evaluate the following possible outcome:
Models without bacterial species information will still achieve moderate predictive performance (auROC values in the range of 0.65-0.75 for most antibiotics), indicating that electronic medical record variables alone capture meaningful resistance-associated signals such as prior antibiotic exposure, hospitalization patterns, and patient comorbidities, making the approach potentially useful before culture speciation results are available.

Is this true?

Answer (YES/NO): NO